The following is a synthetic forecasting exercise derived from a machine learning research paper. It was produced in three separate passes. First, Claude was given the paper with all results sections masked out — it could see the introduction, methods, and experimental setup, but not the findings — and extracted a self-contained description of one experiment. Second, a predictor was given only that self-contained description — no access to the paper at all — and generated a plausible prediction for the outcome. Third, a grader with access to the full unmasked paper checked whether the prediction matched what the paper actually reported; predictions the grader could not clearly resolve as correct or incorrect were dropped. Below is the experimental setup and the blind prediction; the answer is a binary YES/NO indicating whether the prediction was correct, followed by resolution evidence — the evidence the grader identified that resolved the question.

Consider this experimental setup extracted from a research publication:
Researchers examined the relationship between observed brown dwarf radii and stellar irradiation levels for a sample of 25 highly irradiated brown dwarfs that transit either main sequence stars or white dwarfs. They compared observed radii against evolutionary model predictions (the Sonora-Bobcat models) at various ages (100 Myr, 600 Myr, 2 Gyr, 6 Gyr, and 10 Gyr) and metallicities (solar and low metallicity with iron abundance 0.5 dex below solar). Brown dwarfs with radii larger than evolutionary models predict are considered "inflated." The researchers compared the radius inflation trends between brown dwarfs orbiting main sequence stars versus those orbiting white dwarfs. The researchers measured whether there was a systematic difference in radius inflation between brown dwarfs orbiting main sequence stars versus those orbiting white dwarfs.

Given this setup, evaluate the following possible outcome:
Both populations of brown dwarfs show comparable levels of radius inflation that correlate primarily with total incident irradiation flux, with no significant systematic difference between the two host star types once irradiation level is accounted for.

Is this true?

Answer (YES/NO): NO